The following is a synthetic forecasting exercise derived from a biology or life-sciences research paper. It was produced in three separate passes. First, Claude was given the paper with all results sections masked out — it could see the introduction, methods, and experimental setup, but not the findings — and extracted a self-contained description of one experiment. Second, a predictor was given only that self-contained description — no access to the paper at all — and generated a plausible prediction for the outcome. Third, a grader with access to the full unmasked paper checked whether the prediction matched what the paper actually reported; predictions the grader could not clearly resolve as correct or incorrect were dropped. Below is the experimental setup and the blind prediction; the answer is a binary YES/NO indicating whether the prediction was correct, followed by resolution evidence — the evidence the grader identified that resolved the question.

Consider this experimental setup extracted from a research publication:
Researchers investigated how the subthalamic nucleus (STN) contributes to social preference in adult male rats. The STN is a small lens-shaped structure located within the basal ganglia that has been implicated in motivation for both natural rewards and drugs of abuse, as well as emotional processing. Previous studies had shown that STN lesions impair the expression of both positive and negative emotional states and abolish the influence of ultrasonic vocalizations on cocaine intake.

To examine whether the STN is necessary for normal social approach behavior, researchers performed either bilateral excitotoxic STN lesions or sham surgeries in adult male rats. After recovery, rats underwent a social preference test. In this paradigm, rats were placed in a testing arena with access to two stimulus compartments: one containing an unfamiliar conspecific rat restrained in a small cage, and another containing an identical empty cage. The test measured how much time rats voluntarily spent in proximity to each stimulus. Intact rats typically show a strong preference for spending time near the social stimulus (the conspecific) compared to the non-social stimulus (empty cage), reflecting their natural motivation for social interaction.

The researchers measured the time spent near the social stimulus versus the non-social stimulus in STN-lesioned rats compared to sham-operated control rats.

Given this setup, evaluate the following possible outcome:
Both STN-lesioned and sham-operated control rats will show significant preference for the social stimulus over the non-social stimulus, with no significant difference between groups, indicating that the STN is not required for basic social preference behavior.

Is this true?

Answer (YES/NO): YES